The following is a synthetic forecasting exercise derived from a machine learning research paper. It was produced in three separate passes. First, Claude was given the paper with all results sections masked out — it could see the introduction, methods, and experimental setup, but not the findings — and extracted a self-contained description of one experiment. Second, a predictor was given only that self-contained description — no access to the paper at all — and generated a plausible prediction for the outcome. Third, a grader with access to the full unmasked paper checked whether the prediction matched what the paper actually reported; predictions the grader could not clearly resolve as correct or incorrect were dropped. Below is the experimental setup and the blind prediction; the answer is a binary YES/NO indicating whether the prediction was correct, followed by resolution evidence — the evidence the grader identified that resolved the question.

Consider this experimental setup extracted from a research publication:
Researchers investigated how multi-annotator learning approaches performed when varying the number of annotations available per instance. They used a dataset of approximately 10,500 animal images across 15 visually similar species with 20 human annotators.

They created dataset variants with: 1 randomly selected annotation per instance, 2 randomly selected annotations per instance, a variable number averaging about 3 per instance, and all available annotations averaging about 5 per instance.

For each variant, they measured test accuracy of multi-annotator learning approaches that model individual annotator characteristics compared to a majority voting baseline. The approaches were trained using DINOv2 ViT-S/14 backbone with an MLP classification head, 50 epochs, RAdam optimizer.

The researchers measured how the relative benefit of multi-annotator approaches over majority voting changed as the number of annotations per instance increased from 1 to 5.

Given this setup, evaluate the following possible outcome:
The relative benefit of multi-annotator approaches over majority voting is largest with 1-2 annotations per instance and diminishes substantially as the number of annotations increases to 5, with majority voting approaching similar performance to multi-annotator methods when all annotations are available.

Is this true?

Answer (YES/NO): NO